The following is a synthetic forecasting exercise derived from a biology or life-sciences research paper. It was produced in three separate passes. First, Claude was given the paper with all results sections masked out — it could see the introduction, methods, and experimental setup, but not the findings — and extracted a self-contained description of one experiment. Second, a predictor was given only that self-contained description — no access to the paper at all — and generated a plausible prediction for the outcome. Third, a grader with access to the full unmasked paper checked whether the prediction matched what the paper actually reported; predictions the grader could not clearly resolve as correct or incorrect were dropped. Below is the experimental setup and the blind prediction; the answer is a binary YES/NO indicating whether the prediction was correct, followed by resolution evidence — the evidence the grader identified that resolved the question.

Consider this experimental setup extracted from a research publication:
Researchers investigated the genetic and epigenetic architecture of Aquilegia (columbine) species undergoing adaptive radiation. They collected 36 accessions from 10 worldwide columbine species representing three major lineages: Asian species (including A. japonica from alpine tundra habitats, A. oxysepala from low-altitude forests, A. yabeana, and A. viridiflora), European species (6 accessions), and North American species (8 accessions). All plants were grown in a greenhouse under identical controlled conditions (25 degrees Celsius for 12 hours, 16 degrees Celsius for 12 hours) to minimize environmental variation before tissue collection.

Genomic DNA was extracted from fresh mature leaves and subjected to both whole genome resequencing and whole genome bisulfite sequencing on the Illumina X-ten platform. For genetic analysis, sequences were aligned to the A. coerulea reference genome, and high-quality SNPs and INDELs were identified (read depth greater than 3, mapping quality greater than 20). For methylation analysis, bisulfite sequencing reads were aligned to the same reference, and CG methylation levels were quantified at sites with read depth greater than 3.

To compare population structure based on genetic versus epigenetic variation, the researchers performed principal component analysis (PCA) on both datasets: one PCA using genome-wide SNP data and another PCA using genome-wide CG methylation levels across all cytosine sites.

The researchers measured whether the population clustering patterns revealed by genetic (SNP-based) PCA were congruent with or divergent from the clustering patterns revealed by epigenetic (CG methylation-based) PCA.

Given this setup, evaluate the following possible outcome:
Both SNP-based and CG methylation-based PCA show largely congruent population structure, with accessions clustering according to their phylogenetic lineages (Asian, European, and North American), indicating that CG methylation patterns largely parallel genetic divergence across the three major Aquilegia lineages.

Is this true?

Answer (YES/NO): YES